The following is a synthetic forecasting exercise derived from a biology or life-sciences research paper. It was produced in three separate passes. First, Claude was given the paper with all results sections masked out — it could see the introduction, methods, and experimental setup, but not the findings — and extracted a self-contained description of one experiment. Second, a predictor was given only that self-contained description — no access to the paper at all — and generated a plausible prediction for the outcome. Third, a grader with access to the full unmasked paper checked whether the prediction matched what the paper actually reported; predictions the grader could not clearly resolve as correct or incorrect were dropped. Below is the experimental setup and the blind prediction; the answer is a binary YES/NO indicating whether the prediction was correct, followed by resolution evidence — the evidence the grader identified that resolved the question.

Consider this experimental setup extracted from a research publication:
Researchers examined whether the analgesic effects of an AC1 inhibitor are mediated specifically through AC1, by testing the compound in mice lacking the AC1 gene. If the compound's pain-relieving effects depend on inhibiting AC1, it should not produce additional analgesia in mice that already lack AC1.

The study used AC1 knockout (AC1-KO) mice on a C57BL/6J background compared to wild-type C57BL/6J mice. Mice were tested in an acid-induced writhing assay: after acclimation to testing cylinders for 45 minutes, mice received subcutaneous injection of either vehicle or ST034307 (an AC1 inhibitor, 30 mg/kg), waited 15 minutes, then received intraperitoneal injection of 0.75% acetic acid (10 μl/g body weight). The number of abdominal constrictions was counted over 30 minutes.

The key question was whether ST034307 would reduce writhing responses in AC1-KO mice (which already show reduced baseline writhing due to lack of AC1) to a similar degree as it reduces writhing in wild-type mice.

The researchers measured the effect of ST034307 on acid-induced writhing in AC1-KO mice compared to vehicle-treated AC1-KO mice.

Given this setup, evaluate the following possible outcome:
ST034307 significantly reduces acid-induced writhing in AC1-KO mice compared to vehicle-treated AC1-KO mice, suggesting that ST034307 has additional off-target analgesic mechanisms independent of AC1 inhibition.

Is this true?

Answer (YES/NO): NO